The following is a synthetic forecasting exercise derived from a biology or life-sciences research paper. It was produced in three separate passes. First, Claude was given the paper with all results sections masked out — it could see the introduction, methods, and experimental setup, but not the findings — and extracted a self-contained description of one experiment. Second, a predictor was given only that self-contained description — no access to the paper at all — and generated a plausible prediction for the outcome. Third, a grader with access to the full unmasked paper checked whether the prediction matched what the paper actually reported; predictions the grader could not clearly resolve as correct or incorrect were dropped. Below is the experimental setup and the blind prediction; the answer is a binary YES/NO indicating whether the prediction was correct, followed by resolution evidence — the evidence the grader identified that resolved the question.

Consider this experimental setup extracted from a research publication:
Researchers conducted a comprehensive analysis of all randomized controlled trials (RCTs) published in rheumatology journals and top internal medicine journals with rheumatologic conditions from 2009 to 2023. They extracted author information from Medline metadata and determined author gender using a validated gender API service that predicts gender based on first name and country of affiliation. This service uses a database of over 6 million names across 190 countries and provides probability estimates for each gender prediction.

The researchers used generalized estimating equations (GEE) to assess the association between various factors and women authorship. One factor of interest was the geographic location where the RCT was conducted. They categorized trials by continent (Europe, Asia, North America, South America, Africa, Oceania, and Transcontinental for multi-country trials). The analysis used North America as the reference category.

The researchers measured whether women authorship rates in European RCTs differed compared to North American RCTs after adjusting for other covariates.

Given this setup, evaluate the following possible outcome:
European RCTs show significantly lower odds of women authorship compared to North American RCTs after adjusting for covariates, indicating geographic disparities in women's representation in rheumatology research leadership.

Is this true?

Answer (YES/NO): YES